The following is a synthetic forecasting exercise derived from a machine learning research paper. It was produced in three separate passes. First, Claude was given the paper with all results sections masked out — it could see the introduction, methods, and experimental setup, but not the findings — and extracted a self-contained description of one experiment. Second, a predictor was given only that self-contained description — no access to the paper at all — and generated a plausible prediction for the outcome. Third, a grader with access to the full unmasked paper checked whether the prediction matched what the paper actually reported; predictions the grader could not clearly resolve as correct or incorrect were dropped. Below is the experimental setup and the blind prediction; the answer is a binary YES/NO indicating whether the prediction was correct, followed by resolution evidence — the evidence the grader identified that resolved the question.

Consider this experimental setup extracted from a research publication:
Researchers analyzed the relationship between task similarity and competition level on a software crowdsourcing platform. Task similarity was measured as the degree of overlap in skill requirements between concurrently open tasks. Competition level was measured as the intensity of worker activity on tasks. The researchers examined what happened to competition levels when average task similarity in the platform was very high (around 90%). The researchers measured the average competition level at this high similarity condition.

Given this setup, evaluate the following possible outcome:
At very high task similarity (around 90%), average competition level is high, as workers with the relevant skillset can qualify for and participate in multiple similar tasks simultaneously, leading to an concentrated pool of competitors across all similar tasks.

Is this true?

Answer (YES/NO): YES